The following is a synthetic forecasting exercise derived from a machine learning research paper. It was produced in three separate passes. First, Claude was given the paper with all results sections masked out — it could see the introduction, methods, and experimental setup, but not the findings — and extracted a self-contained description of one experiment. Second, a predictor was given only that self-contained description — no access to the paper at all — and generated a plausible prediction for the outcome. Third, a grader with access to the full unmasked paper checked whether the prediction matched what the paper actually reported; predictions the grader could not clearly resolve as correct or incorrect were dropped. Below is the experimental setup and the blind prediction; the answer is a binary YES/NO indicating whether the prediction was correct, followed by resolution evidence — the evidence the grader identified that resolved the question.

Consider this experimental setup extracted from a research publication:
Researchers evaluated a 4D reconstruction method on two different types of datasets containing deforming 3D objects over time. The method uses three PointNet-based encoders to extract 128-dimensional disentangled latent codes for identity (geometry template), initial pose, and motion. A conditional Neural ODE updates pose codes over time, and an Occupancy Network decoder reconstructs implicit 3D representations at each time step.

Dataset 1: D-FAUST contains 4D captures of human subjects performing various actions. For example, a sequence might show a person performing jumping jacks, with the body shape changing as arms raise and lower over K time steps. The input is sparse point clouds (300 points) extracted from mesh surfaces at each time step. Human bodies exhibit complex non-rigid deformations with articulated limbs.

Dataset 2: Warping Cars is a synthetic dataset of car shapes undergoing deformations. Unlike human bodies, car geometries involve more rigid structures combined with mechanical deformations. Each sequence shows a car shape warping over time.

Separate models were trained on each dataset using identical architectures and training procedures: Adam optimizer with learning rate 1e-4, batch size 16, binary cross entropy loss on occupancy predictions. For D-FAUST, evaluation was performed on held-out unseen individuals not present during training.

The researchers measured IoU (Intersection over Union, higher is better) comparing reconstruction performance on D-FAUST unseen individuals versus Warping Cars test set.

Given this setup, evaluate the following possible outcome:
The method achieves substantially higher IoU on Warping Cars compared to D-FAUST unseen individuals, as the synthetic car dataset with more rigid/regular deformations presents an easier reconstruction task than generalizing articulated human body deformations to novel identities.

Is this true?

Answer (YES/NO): NO